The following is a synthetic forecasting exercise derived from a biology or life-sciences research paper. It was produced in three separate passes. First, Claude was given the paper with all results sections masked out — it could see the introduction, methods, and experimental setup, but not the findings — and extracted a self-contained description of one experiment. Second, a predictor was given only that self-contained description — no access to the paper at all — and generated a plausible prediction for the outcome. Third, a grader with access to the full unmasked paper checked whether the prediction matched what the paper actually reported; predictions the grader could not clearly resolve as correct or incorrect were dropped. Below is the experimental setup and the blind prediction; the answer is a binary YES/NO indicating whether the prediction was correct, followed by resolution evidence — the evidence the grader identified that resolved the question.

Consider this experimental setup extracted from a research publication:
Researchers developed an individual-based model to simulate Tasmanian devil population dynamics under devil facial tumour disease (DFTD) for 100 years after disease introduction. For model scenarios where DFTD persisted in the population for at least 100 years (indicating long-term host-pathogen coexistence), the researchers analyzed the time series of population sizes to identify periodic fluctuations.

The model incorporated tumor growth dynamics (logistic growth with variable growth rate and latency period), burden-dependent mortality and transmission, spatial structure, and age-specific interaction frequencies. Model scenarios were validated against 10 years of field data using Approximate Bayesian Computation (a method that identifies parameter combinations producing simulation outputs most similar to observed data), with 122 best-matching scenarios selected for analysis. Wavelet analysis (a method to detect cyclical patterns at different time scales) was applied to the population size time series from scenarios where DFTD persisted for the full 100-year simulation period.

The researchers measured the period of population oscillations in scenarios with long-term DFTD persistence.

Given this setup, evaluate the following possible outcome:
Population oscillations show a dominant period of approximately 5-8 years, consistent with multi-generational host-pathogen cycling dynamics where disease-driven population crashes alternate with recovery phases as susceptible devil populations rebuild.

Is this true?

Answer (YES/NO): NO